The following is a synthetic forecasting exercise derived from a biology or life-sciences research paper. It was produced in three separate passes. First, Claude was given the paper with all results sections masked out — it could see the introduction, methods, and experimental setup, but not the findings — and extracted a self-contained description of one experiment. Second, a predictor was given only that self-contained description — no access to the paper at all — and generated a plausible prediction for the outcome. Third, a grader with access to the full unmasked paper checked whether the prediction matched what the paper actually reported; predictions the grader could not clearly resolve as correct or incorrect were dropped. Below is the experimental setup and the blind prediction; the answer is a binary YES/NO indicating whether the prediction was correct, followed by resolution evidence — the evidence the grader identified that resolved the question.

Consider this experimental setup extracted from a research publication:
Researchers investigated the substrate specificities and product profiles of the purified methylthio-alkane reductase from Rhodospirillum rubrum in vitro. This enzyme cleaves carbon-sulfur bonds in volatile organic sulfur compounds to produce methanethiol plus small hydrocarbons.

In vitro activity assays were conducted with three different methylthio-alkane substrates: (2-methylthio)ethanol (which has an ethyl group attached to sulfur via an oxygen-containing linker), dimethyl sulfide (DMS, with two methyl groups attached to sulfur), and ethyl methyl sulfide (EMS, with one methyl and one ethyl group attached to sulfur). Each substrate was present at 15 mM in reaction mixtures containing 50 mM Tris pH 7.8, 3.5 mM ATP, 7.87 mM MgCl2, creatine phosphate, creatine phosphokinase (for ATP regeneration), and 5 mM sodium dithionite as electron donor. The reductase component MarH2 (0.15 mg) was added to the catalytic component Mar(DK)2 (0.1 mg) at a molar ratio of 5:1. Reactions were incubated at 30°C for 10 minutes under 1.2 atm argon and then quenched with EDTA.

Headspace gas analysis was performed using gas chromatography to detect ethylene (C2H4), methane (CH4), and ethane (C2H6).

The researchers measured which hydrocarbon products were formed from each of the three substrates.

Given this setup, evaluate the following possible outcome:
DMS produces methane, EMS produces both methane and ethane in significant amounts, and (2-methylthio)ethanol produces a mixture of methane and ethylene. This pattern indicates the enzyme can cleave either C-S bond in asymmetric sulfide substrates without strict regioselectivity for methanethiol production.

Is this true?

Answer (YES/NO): NO